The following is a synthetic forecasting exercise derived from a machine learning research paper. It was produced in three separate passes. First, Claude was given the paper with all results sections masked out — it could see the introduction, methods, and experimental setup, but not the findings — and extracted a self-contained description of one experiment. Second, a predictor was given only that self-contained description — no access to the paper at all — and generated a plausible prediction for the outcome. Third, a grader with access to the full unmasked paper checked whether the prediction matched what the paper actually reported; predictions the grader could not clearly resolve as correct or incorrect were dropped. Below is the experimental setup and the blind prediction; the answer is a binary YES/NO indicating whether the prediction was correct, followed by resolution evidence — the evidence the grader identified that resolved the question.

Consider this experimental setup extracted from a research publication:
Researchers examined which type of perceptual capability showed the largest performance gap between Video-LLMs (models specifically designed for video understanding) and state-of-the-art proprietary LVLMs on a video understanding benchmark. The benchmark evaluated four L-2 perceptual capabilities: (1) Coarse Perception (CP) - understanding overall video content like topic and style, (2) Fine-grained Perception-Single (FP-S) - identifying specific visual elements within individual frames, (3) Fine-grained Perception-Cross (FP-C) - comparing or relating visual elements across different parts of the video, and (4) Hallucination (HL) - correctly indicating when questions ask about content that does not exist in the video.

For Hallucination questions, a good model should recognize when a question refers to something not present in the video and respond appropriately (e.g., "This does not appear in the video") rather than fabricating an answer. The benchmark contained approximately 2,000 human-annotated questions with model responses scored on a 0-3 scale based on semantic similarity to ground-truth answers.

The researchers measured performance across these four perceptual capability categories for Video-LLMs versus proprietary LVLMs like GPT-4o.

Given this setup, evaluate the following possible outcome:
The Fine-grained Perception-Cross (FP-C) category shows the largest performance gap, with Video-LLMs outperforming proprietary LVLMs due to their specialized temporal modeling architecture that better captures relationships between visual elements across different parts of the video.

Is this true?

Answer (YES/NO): NO